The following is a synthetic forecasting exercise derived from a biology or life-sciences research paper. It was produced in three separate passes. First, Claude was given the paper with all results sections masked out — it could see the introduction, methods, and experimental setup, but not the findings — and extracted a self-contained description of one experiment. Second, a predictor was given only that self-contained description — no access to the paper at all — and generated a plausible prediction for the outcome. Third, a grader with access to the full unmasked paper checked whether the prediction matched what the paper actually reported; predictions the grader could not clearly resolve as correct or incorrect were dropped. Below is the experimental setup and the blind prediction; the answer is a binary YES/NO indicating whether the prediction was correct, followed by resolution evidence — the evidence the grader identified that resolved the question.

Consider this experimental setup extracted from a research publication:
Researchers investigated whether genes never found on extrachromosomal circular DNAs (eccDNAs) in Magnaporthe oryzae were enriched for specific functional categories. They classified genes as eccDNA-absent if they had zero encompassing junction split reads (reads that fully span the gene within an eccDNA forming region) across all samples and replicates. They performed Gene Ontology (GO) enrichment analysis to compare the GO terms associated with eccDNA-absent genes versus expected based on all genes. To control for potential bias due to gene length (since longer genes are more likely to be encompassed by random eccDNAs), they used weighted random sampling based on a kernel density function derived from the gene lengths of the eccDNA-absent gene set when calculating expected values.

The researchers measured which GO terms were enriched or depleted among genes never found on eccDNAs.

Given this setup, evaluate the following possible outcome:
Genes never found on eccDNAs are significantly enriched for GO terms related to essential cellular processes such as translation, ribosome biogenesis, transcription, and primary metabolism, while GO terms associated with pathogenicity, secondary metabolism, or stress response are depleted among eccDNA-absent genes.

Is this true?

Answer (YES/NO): NO